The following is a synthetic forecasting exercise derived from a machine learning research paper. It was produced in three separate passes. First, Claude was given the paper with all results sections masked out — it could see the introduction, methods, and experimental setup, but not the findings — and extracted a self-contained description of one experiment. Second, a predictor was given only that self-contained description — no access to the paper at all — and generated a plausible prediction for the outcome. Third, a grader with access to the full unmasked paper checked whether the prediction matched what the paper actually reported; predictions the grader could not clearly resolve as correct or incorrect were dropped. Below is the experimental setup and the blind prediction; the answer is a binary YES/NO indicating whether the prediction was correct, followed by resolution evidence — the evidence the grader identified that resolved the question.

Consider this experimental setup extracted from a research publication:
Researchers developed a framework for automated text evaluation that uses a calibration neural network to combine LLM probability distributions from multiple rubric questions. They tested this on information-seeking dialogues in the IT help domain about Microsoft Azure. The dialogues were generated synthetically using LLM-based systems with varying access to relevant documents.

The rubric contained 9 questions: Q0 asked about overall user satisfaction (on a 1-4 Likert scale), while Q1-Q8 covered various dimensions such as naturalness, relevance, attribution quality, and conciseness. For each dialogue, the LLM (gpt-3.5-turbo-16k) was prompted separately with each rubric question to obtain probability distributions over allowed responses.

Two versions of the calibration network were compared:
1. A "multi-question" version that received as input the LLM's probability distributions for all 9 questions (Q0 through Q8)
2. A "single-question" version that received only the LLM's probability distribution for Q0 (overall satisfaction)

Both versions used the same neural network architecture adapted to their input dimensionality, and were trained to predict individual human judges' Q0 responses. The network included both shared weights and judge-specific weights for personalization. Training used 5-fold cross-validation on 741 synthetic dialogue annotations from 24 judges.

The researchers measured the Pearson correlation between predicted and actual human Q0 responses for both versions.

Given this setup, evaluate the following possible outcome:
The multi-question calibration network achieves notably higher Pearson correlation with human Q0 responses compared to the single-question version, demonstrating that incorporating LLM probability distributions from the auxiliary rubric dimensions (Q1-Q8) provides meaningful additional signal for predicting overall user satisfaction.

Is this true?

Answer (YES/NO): YES